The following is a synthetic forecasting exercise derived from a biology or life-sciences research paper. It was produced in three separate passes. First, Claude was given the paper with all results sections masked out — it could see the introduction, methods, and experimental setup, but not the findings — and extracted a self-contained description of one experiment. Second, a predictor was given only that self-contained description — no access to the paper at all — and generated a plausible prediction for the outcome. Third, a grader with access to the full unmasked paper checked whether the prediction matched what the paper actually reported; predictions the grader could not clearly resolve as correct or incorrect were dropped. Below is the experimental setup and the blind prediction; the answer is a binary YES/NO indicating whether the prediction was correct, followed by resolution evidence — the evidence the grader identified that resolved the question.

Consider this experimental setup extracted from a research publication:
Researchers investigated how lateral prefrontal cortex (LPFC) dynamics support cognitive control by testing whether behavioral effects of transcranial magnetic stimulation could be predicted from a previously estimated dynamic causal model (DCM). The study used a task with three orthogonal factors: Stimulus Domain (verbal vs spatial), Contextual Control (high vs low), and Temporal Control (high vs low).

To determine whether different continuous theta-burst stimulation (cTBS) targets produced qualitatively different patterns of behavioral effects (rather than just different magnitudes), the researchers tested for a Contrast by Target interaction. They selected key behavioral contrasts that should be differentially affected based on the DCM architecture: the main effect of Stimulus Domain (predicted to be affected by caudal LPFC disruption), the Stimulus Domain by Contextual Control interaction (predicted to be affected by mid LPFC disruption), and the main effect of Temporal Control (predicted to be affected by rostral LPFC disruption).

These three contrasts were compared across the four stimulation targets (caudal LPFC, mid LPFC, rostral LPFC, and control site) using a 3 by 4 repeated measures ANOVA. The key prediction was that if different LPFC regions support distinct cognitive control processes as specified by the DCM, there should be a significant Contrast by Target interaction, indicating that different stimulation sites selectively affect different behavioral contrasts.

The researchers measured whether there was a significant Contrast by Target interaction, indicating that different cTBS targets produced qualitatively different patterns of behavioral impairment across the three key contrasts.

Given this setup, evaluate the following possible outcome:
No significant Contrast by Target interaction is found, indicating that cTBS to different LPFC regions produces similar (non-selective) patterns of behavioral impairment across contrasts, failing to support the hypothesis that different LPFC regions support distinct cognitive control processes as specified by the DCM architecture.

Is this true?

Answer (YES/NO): NO